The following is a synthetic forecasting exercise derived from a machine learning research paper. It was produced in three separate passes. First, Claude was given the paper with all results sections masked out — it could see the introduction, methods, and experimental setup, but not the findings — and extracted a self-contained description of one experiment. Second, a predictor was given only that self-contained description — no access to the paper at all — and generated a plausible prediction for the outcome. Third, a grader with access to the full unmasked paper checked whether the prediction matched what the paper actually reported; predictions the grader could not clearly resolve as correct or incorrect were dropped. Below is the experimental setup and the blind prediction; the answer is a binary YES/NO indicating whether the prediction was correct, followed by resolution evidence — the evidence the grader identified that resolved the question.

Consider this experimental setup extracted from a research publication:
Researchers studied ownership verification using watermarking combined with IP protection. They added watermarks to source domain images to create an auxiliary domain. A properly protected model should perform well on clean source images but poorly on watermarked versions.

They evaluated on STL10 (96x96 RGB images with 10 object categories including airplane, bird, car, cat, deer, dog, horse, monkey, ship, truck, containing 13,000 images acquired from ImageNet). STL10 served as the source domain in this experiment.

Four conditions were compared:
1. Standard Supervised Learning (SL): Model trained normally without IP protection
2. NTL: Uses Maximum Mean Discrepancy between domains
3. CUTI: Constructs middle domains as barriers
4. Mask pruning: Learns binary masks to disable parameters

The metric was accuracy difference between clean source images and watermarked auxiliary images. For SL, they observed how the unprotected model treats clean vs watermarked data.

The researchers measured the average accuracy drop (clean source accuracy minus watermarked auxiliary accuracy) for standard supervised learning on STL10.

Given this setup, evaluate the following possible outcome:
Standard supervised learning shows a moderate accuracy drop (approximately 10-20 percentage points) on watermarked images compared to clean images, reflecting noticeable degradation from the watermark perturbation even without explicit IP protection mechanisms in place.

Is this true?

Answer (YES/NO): NO